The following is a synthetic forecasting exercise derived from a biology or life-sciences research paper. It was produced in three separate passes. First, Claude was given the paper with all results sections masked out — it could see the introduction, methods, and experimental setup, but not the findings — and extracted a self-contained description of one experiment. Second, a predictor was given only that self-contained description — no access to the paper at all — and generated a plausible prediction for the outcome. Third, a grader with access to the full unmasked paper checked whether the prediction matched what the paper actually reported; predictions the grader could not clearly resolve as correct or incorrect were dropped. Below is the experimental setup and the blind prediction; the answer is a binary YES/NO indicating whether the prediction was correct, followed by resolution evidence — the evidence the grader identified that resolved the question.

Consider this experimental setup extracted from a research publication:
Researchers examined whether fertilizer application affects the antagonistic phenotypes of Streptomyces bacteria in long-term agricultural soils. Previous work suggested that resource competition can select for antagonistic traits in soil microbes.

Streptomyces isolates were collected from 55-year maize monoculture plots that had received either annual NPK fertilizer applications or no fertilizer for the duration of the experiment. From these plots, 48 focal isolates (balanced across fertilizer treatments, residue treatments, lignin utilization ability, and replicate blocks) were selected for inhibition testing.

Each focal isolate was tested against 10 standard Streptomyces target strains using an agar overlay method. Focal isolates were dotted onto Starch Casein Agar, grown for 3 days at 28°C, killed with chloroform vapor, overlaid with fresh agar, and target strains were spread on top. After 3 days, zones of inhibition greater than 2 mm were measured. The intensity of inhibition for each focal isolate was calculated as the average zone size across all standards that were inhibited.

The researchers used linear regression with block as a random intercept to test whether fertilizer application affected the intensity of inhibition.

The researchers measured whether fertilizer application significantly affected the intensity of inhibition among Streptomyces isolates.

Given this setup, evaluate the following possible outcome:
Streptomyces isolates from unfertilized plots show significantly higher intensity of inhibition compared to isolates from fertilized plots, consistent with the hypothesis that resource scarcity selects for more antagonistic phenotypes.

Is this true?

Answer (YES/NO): NO